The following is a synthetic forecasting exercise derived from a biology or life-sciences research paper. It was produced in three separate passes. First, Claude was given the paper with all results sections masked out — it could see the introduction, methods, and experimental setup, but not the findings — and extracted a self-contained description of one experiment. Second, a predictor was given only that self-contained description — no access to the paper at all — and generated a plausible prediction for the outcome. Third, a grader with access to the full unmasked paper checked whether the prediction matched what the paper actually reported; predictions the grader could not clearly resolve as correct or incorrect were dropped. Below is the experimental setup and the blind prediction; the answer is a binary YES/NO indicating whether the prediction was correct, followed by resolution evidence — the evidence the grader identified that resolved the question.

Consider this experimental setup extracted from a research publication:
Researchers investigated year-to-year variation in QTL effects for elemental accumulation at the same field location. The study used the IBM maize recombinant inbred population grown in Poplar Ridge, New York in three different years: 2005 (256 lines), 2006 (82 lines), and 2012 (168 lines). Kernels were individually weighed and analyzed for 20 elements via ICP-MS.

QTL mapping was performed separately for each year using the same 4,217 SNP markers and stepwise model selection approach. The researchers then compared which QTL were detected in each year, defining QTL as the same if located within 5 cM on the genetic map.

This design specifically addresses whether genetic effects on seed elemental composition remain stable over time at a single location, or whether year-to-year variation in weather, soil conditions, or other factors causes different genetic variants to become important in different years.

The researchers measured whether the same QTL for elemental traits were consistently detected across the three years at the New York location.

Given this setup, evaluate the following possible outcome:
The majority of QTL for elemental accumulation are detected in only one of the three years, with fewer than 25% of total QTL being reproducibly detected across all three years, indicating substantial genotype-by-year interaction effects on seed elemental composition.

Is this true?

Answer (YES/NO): YES